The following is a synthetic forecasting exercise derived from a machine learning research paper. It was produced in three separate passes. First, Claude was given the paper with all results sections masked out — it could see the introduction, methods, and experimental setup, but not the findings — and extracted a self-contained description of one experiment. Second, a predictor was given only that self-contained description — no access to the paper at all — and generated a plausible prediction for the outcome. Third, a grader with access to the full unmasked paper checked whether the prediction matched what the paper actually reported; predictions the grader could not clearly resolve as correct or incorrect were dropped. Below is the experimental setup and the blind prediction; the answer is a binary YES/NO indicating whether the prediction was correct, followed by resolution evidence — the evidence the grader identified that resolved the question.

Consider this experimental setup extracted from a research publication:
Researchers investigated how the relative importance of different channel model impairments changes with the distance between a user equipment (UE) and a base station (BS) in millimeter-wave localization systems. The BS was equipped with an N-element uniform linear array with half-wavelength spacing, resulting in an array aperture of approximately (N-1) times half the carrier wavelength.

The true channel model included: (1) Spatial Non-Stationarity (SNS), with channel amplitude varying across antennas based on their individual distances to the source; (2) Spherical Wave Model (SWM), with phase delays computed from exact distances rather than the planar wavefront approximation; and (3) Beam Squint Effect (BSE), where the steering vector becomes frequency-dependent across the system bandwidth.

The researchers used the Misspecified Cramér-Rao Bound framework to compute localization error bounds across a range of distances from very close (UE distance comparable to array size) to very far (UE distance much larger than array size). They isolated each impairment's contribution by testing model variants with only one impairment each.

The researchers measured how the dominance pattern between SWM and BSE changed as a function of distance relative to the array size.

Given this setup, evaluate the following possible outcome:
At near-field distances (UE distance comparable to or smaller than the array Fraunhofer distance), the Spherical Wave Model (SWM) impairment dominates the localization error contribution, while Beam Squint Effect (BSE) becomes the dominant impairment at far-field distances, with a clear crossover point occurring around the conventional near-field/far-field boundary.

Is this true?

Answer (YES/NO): NO